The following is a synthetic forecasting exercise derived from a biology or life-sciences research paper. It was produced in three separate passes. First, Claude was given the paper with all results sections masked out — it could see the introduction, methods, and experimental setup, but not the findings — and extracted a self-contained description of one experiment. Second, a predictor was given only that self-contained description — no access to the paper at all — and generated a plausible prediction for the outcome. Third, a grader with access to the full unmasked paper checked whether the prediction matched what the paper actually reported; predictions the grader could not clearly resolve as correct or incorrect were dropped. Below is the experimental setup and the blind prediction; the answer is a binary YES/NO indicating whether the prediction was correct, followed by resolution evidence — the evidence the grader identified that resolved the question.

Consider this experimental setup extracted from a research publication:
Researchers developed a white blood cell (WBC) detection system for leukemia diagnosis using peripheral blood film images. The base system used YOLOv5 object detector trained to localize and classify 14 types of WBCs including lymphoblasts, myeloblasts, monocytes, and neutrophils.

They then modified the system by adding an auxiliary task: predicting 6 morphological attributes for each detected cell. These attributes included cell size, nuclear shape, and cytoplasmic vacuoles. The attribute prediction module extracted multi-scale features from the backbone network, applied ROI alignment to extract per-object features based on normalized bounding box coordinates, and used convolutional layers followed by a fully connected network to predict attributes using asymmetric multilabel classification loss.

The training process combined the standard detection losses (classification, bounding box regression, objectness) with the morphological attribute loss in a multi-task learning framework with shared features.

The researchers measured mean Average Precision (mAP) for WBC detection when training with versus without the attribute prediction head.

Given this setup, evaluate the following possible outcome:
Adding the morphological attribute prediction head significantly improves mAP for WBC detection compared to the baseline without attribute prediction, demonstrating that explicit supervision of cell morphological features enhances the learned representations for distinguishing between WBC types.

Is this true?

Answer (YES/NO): YES